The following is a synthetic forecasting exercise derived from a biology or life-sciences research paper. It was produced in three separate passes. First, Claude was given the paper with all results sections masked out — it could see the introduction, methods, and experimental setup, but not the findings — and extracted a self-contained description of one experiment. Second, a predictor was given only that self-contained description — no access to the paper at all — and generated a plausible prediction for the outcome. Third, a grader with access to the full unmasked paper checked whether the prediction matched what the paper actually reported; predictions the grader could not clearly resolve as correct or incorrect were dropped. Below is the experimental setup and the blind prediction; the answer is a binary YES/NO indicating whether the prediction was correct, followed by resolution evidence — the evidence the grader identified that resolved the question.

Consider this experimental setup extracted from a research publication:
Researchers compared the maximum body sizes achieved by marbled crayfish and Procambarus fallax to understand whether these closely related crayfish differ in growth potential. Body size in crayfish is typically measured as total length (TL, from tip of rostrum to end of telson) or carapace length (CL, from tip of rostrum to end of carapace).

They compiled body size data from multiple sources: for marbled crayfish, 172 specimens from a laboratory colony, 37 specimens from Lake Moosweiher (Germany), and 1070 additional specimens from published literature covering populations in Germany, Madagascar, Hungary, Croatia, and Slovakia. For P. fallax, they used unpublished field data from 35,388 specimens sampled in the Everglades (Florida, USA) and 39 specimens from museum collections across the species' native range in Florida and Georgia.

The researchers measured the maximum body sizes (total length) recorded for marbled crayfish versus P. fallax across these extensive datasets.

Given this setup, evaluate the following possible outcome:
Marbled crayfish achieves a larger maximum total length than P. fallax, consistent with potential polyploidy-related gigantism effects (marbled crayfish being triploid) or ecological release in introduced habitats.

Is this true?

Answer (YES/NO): YES